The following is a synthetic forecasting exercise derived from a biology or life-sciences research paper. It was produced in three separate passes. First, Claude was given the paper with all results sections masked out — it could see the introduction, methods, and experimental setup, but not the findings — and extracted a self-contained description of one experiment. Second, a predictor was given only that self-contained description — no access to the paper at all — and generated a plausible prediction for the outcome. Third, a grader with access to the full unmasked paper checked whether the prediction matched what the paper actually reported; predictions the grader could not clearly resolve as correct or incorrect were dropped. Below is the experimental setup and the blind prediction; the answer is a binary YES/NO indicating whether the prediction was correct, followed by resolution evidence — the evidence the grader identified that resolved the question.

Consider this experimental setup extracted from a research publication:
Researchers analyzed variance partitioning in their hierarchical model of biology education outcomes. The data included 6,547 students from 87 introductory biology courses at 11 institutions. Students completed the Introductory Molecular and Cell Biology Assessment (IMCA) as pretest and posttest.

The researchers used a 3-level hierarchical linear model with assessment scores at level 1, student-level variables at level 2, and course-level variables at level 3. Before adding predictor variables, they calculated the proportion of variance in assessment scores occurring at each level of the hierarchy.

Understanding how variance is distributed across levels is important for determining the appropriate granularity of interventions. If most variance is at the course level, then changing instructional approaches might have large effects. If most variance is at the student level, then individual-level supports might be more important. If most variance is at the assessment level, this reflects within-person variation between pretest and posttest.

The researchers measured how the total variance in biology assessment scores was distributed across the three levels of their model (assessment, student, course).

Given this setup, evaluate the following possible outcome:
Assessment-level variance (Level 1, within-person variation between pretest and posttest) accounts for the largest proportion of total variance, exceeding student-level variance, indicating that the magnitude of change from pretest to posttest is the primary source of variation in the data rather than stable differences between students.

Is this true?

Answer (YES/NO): YES